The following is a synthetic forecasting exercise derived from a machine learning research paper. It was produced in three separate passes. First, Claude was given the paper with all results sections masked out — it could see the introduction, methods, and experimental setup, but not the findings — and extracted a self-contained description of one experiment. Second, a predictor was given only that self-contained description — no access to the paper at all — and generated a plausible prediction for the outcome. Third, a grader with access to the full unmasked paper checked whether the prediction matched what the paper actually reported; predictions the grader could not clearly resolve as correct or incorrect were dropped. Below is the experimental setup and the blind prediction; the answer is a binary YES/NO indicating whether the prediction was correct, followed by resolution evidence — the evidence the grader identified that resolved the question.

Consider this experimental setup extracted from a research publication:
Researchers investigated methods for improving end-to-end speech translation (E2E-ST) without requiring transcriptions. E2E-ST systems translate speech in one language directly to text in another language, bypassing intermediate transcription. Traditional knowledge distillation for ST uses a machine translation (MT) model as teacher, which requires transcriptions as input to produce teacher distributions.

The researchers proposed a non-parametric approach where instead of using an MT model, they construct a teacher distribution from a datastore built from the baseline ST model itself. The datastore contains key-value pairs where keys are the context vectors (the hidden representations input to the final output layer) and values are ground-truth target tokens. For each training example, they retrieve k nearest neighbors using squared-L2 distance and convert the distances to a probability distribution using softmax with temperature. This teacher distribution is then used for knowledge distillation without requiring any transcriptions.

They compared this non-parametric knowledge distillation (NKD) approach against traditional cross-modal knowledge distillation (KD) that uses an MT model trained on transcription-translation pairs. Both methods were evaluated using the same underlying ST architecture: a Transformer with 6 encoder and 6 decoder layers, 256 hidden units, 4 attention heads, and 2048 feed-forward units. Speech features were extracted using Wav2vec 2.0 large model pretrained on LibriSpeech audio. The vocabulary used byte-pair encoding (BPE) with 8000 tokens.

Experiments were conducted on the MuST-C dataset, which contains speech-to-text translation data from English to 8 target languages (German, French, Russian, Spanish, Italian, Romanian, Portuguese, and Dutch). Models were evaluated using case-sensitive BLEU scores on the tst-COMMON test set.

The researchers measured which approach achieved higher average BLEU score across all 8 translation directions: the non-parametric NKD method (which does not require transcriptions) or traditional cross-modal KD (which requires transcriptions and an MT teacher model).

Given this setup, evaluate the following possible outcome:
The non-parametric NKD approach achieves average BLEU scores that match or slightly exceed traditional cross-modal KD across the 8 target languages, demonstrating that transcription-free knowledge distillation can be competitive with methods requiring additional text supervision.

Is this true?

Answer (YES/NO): NO